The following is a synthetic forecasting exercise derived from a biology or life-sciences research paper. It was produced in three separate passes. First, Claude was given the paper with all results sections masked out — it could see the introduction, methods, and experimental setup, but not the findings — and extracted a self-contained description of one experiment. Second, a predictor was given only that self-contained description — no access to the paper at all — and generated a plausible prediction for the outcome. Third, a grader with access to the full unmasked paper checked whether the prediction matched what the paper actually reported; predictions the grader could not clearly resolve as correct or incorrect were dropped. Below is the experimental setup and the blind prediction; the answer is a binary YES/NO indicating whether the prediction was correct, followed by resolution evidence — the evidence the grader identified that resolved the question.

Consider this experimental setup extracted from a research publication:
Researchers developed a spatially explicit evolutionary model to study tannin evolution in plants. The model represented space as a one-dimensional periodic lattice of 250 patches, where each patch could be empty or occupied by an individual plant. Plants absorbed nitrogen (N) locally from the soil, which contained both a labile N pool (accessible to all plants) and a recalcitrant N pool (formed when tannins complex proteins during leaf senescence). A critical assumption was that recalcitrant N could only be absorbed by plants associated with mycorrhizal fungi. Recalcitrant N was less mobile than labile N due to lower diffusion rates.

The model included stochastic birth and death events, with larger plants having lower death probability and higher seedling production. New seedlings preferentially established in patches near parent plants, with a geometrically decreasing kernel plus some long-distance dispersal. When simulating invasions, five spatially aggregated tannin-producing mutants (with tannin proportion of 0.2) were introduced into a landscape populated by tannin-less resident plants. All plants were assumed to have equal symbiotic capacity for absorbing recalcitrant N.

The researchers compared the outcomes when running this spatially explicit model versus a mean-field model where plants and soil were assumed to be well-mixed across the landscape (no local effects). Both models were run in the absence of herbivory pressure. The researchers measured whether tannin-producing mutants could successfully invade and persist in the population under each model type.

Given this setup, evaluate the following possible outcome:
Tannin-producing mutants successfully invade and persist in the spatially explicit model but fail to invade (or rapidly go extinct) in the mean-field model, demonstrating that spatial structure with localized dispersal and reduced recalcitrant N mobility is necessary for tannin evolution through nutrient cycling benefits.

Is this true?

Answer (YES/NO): YES